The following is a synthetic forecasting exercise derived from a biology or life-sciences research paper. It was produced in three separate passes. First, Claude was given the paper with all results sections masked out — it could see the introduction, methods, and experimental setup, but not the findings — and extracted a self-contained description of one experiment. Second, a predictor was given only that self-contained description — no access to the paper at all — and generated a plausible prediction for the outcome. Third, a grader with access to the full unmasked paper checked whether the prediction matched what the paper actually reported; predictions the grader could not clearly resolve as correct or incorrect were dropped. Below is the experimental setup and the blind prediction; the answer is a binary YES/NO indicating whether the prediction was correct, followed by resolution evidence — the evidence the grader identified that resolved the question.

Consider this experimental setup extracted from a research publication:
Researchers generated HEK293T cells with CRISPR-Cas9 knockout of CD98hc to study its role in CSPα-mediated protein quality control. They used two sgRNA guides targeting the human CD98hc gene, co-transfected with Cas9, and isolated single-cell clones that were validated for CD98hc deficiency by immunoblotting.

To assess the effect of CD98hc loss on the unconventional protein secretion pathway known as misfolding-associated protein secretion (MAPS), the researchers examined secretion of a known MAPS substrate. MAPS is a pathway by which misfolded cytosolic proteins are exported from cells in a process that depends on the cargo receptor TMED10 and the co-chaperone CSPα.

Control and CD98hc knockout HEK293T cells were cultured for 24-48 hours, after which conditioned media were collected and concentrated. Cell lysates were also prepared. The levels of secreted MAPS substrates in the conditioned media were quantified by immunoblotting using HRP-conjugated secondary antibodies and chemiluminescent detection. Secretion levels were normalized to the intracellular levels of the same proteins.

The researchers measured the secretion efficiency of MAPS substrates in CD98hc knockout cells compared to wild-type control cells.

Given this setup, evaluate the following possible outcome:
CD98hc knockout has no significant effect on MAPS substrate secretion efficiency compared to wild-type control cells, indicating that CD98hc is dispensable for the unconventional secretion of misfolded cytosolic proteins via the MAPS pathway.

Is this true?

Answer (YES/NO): NO